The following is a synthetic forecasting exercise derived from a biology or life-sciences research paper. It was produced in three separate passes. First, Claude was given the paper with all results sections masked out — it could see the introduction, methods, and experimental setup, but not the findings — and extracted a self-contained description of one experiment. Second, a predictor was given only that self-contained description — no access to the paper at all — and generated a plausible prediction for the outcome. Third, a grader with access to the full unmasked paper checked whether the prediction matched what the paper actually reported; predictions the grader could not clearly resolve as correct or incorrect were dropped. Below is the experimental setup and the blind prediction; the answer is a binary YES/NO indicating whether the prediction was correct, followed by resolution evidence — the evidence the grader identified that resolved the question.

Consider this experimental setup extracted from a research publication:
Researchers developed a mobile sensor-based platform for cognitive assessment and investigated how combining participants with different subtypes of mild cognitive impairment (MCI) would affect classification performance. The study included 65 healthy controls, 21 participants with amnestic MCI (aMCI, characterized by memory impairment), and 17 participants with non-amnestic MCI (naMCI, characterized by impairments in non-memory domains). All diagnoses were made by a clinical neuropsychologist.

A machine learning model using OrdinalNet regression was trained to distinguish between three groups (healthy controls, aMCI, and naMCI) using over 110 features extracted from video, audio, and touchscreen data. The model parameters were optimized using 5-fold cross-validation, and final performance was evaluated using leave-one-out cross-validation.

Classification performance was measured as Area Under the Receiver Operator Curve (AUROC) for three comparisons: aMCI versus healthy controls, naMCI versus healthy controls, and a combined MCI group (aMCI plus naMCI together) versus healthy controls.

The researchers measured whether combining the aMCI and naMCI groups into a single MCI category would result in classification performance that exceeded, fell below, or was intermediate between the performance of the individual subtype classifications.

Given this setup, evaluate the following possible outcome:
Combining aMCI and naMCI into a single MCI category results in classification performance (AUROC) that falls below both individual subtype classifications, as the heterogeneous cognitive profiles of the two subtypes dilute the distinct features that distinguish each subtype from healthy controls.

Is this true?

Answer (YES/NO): NO